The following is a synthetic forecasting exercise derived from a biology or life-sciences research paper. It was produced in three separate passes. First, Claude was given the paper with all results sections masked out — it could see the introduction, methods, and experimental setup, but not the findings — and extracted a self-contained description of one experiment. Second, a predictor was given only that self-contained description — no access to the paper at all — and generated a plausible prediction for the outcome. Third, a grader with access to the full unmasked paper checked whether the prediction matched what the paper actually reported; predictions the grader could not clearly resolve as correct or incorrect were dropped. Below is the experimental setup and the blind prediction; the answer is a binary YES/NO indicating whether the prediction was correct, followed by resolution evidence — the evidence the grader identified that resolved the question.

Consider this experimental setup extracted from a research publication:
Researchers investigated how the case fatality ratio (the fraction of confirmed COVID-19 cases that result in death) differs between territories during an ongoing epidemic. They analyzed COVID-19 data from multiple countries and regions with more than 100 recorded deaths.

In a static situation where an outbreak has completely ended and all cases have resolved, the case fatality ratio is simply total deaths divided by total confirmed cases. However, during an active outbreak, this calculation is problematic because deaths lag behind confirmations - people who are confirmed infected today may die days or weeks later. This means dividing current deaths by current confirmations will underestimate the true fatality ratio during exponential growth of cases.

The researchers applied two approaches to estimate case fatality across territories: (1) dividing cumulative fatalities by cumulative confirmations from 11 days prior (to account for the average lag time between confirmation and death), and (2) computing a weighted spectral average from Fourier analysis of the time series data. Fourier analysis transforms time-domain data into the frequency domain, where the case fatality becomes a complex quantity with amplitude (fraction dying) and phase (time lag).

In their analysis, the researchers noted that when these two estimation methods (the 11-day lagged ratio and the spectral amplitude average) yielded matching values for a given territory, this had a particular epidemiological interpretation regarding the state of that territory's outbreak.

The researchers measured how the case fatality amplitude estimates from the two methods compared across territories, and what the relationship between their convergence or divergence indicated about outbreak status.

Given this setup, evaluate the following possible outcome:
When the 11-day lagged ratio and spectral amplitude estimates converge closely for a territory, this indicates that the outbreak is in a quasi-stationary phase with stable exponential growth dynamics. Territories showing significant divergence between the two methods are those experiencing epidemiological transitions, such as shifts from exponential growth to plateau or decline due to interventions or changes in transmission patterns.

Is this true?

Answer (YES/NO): NO